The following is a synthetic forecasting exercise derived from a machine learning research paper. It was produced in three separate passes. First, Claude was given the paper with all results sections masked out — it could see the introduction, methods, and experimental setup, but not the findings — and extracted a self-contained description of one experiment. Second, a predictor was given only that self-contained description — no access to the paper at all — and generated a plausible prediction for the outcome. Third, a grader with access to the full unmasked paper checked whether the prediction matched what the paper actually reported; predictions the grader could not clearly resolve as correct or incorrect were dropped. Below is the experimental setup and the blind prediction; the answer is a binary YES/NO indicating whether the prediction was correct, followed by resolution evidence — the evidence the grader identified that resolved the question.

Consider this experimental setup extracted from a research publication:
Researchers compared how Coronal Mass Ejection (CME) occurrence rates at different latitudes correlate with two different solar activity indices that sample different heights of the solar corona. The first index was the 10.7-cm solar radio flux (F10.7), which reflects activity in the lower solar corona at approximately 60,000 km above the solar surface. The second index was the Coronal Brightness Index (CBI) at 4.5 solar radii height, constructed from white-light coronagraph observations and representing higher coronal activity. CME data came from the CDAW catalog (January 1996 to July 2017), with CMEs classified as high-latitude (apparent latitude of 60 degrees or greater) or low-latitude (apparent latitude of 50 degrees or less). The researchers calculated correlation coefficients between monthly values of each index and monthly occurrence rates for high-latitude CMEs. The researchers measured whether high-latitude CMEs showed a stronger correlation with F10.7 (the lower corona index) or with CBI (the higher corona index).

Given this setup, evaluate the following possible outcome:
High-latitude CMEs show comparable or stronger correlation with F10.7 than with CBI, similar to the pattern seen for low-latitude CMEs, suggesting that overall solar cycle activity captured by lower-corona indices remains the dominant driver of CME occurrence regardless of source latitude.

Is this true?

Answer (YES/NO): NO